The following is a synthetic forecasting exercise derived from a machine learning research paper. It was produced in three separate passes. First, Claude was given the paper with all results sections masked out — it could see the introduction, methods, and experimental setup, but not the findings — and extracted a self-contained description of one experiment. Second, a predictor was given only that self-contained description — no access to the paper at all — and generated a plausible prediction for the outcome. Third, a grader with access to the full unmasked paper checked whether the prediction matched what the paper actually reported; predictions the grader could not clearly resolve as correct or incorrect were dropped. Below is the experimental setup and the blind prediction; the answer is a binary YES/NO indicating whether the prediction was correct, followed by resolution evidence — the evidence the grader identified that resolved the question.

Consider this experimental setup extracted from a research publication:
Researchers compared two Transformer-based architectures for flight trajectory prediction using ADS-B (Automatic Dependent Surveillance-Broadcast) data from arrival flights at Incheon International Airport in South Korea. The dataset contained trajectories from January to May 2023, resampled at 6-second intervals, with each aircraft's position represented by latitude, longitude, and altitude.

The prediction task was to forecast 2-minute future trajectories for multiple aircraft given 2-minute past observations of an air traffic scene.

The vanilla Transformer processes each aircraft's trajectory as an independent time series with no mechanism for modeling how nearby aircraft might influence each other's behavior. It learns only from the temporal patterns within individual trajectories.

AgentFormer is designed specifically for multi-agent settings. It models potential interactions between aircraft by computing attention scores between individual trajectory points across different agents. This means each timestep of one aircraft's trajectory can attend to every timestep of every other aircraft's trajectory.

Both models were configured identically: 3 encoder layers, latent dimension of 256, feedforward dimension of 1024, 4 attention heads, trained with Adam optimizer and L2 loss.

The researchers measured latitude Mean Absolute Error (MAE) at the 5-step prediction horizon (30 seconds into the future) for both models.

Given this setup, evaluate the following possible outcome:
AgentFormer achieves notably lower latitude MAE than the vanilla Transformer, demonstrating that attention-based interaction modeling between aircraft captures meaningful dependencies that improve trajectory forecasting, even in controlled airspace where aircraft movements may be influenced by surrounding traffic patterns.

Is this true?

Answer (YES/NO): NO